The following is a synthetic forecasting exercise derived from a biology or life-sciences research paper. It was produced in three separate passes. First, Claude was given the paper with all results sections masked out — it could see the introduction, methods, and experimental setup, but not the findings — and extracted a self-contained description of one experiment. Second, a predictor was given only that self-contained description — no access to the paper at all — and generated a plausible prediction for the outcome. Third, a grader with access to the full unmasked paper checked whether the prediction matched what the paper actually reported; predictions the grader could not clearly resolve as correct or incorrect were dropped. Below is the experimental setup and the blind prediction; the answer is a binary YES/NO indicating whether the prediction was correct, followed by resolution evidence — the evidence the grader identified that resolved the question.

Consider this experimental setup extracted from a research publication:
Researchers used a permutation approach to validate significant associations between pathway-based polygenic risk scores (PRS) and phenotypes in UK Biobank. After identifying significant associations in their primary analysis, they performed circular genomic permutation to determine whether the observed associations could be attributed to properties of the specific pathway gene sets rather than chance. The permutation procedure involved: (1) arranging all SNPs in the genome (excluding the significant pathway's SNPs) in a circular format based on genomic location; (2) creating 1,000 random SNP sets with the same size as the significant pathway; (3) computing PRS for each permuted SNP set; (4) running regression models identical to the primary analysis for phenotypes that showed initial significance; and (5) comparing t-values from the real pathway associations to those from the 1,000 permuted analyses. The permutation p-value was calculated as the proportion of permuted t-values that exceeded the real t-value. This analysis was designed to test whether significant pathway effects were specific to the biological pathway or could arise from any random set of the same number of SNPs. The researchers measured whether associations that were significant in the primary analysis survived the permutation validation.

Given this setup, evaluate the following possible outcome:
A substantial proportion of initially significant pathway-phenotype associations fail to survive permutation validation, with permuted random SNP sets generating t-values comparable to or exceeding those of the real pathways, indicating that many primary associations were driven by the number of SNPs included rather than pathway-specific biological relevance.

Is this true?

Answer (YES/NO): NO